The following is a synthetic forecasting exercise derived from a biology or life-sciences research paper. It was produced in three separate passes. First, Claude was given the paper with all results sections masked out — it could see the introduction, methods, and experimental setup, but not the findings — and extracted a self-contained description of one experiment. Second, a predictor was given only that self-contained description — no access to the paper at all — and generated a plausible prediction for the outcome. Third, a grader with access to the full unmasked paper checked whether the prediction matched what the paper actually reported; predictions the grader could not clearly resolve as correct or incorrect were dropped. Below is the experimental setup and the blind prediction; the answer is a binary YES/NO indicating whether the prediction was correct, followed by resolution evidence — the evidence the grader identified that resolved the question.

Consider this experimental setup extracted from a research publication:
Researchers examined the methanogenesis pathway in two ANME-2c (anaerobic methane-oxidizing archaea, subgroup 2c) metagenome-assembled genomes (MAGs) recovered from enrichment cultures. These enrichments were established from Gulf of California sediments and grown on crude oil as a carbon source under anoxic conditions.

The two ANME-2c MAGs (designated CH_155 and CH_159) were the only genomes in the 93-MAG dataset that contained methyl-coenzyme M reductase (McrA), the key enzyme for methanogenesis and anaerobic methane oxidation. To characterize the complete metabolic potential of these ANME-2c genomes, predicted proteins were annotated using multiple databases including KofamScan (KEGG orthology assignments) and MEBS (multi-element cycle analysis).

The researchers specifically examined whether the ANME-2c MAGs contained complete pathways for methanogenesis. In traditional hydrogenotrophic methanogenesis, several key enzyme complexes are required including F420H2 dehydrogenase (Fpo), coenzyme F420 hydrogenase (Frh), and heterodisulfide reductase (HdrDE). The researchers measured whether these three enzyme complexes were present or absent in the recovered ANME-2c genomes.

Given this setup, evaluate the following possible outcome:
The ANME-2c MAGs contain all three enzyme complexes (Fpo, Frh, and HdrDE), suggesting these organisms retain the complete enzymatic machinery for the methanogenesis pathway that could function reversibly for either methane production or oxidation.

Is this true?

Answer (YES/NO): NO